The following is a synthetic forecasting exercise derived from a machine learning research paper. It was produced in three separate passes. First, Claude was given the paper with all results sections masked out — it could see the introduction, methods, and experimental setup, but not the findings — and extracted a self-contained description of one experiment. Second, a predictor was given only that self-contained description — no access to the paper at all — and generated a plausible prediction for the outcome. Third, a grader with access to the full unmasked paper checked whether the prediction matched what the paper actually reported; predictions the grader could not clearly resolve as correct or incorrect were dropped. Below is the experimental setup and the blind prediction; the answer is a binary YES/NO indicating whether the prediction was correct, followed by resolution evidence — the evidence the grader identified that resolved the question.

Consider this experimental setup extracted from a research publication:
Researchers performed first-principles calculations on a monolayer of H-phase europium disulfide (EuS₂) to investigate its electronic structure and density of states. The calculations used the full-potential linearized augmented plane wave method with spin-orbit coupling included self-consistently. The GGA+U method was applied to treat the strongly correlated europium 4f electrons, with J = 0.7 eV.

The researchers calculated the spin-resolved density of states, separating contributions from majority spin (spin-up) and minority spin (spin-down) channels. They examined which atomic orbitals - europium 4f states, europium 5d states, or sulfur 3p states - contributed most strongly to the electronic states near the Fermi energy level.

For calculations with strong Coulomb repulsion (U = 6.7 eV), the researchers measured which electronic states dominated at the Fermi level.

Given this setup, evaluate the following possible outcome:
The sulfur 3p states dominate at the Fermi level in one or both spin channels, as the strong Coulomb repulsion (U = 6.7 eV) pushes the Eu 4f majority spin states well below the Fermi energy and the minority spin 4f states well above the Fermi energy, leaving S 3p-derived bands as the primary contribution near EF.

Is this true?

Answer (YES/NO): NO